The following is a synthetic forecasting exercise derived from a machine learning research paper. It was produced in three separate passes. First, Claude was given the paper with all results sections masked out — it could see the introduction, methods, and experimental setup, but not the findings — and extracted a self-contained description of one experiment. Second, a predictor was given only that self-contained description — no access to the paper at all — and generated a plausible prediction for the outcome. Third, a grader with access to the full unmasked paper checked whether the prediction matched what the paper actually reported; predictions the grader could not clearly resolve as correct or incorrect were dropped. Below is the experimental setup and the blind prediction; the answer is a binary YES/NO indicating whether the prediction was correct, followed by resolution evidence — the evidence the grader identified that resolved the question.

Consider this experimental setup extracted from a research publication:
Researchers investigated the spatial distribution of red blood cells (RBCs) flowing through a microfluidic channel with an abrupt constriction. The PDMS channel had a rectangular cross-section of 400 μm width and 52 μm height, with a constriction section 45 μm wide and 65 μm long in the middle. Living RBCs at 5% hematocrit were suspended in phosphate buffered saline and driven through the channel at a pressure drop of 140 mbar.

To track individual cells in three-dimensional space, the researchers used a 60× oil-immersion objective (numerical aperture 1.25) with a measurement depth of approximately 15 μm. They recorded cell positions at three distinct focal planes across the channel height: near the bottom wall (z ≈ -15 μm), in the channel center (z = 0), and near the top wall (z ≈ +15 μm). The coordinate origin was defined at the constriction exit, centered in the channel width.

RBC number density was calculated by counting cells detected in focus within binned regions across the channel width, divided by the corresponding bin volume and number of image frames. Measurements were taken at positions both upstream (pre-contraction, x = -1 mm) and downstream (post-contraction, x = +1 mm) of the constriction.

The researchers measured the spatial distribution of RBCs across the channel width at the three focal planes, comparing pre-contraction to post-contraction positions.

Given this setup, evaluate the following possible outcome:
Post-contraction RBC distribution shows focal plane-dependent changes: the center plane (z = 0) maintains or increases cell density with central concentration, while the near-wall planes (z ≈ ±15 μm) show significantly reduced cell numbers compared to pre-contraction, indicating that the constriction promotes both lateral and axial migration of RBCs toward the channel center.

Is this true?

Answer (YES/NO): NO